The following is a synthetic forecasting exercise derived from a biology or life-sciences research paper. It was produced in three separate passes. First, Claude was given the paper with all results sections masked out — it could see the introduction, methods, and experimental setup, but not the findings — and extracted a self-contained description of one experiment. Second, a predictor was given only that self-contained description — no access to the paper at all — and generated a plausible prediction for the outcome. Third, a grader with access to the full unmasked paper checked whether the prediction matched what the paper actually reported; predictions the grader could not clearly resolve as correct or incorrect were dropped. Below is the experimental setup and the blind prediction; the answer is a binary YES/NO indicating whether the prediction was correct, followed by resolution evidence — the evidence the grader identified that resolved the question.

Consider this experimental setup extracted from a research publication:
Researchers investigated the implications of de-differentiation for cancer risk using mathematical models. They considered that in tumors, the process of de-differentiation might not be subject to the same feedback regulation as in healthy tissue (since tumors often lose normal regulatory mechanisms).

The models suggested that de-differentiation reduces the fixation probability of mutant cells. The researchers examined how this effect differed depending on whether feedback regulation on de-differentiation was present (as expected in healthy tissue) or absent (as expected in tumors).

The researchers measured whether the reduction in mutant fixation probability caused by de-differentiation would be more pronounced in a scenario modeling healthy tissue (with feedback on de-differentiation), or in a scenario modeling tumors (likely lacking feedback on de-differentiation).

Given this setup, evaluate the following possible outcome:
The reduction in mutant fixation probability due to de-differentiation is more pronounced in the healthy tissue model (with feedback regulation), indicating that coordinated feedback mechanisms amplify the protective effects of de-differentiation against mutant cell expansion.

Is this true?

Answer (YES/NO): NO